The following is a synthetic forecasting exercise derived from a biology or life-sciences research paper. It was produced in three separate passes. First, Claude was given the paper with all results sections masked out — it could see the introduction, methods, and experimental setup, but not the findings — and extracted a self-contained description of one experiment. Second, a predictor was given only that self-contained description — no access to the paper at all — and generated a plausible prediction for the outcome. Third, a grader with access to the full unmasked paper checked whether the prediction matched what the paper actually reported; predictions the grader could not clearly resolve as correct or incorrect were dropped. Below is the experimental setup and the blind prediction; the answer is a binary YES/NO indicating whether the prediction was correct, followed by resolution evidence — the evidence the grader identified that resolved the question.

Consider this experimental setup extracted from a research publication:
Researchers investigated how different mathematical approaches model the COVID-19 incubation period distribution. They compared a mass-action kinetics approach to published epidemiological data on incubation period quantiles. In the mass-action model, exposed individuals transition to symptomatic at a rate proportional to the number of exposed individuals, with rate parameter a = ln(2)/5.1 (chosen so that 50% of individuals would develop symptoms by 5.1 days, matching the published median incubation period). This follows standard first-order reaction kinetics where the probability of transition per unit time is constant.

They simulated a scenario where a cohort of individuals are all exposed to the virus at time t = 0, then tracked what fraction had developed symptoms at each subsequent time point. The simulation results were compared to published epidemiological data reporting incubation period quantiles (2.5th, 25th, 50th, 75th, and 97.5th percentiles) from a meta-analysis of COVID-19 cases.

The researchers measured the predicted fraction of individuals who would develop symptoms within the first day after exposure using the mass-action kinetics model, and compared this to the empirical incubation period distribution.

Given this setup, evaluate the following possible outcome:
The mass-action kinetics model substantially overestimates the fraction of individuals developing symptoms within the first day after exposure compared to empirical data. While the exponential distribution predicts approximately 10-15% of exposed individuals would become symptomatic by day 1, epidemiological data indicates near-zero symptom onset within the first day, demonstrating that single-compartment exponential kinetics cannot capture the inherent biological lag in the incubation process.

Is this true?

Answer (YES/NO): YES